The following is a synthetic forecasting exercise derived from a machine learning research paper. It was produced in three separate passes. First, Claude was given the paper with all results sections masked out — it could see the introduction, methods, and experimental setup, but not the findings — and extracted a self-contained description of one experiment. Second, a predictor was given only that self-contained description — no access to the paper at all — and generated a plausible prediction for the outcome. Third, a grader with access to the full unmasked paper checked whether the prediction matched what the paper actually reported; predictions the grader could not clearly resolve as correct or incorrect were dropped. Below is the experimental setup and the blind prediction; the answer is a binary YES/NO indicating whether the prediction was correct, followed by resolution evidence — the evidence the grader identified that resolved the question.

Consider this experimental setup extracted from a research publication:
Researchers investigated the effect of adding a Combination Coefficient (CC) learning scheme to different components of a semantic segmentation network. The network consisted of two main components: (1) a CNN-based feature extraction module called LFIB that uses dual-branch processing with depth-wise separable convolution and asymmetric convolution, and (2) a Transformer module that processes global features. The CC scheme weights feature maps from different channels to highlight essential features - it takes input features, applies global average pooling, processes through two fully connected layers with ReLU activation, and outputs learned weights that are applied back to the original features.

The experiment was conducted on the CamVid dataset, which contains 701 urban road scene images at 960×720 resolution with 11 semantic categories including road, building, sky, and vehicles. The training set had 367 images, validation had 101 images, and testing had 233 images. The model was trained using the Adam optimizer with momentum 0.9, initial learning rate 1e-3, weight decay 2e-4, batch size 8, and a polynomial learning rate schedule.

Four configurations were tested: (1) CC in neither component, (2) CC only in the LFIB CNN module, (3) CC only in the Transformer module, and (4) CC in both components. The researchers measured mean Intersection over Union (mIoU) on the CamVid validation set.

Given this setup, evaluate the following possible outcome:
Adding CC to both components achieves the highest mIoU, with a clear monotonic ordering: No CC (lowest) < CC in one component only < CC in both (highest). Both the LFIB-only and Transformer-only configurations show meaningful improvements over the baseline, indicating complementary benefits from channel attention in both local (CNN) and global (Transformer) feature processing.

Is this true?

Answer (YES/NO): YES